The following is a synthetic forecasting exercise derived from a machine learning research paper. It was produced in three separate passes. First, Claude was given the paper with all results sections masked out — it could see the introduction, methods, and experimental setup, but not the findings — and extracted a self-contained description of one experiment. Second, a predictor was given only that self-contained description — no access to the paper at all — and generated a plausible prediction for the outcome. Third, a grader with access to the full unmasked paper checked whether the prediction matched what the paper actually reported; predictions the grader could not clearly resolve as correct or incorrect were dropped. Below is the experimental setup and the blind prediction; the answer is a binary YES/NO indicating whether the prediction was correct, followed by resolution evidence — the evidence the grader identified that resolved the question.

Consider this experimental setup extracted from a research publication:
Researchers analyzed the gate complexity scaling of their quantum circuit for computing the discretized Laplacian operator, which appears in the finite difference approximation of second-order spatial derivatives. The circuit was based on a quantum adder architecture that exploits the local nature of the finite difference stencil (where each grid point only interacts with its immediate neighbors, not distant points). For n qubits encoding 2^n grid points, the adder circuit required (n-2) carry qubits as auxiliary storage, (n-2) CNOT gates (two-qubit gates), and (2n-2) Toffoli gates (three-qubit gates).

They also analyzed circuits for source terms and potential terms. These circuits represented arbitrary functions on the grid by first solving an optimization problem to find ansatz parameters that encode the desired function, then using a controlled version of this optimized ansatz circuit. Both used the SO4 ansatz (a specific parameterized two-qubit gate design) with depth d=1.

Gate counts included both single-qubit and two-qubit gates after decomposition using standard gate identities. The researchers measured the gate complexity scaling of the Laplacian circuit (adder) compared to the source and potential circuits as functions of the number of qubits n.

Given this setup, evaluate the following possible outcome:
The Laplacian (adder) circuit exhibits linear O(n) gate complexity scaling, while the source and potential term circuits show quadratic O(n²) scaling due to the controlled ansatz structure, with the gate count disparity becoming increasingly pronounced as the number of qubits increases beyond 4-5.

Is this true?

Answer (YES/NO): NO